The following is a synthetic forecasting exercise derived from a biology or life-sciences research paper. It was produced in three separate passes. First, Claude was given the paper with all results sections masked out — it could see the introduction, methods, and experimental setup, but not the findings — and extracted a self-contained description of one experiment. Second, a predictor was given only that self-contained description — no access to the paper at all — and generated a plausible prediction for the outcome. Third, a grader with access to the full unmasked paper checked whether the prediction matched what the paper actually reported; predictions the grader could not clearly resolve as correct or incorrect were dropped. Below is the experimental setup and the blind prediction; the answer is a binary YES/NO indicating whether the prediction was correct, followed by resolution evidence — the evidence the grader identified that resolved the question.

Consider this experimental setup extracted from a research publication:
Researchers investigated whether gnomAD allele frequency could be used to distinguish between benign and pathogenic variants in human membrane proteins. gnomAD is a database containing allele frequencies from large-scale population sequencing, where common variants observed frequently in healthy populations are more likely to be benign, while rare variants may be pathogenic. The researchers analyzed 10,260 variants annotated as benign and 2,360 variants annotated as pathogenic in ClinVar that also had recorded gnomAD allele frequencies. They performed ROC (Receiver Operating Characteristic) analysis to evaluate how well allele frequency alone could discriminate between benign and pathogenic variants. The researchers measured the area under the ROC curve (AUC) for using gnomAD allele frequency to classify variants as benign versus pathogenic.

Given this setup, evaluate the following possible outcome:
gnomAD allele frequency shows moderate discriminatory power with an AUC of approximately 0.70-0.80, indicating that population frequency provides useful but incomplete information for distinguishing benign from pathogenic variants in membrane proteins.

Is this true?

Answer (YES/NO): NO